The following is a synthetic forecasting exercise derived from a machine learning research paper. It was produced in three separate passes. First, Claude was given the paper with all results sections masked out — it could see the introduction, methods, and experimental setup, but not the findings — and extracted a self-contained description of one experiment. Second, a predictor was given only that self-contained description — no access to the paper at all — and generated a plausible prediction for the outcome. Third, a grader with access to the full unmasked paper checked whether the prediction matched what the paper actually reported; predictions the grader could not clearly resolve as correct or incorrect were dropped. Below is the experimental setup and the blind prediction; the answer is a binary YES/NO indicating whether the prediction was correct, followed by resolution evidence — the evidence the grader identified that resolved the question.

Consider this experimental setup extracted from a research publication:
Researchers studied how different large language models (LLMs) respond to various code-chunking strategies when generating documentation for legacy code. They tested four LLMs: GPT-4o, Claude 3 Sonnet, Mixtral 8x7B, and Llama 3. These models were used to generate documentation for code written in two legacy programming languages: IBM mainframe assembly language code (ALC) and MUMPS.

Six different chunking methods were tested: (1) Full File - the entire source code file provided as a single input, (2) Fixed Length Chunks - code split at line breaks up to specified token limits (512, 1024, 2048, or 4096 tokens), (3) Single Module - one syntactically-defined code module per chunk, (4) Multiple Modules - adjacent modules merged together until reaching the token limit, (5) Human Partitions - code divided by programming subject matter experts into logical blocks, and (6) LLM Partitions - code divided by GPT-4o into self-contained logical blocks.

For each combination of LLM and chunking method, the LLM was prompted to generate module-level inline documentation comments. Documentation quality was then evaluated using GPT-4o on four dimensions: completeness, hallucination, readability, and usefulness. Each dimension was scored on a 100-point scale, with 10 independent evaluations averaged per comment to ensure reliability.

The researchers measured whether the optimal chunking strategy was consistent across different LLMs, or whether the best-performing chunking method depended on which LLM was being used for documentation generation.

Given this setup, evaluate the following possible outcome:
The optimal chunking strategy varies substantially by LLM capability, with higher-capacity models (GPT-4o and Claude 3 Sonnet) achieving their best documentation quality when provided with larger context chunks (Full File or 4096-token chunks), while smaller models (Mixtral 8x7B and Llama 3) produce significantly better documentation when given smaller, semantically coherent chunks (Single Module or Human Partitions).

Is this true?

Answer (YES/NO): NO